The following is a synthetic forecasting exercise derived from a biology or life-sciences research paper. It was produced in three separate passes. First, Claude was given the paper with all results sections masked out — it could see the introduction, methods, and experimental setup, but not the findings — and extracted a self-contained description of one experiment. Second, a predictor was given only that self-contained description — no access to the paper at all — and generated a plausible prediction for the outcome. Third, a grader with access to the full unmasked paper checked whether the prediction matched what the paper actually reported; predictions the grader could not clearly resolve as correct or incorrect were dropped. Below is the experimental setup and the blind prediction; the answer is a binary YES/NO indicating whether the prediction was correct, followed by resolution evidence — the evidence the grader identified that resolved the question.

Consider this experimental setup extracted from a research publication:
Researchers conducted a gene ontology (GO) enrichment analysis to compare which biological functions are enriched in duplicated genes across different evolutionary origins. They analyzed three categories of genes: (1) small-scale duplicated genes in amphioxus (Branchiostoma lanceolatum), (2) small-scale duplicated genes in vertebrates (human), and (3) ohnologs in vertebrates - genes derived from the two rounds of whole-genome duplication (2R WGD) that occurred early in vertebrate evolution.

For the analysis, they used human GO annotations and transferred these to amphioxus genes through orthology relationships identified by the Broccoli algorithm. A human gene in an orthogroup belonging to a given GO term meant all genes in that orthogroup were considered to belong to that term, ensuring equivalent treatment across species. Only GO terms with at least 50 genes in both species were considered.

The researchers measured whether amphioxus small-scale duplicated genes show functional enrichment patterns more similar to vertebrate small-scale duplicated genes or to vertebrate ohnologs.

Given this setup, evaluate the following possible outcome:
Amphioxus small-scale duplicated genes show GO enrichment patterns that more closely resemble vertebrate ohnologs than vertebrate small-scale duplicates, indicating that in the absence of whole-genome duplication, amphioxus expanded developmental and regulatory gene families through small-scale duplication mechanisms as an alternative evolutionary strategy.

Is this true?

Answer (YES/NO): NO